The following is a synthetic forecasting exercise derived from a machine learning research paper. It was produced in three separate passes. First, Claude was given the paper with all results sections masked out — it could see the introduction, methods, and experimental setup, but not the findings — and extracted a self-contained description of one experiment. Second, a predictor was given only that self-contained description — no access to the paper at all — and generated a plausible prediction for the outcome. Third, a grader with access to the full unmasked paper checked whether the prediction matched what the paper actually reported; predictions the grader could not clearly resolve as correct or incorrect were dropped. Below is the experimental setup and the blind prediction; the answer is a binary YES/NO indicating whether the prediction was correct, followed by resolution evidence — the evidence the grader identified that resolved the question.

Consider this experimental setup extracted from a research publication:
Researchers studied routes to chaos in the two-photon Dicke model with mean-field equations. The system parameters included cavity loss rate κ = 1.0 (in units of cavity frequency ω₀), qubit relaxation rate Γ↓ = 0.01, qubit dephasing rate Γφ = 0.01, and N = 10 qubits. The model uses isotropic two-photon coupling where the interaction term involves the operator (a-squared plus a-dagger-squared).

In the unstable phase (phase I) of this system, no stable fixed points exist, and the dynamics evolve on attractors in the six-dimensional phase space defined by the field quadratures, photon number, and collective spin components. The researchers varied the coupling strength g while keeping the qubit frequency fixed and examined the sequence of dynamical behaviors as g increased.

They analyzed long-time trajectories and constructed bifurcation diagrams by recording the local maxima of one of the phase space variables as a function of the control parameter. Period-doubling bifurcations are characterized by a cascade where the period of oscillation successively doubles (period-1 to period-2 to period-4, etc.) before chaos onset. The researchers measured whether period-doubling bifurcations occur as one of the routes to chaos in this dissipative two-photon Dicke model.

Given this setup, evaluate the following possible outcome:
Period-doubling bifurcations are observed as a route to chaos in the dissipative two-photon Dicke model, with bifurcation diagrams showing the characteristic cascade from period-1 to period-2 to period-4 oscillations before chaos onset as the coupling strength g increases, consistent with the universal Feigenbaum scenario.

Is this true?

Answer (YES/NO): NO